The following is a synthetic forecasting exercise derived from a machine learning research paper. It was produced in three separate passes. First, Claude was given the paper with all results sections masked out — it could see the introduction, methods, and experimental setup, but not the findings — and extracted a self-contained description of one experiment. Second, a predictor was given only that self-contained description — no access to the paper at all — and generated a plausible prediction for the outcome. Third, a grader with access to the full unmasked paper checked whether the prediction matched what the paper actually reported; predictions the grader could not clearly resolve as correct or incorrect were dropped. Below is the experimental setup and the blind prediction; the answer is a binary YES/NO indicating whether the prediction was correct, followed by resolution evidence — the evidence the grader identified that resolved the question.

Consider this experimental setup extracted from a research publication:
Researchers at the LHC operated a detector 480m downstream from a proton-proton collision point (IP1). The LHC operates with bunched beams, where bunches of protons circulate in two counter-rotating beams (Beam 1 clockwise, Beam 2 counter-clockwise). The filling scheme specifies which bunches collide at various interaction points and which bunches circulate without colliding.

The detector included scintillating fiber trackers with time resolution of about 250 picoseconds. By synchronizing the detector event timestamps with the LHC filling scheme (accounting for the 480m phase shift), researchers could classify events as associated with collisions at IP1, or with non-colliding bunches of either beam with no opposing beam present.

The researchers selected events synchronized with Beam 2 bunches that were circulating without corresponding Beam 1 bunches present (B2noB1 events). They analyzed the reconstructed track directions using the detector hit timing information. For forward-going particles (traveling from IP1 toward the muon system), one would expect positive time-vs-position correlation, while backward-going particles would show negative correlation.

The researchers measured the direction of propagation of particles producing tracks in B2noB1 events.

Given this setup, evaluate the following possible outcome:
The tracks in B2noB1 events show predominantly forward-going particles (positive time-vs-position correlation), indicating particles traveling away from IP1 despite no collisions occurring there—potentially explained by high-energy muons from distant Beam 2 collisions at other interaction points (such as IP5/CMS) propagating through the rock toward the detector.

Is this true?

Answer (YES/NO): NO